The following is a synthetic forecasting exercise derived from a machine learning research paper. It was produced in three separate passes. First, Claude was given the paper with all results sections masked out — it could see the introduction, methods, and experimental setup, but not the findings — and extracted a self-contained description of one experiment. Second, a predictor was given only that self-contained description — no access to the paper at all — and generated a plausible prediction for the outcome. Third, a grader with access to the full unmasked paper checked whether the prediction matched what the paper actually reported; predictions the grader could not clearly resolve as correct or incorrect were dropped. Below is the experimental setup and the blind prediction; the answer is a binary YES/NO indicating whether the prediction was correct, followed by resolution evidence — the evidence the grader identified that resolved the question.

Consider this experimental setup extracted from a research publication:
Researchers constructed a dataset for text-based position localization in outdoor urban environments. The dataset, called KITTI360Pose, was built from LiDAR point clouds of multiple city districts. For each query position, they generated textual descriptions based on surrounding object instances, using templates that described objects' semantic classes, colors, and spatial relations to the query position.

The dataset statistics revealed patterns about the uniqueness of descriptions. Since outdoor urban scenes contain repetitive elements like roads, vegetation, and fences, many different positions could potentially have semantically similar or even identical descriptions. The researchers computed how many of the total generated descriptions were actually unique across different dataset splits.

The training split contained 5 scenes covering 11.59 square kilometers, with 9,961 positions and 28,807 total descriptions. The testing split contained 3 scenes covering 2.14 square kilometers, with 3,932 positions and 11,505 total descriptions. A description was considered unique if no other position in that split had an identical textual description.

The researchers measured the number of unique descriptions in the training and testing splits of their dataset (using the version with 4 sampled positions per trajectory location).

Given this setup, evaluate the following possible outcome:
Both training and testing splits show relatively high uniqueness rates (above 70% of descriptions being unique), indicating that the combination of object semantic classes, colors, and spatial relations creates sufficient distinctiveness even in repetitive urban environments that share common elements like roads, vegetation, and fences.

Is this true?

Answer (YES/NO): NO